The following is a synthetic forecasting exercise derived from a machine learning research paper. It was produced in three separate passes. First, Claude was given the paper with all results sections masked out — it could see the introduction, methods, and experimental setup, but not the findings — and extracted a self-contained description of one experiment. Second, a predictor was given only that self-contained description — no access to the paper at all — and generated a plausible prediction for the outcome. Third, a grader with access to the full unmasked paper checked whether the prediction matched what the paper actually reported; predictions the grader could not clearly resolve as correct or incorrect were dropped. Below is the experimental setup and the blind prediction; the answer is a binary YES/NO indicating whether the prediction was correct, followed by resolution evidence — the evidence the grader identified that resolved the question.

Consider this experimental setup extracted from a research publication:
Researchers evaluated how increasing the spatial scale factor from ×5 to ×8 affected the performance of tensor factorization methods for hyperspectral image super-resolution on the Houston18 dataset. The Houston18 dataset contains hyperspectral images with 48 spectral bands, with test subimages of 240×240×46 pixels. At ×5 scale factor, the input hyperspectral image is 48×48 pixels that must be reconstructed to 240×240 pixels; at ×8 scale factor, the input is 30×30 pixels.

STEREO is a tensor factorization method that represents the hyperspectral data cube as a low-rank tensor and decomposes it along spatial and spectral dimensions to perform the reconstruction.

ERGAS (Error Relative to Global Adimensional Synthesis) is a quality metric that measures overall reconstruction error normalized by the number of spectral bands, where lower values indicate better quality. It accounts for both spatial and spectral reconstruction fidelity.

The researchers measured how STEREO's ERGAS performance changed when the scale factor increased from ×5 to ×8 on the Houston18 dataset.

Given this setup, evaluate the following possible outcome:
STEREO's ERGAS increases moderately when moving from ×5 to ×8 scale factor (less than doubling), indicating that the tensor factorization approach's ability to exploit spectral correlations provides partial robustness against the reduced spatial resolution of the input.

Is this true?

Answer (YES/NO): NO